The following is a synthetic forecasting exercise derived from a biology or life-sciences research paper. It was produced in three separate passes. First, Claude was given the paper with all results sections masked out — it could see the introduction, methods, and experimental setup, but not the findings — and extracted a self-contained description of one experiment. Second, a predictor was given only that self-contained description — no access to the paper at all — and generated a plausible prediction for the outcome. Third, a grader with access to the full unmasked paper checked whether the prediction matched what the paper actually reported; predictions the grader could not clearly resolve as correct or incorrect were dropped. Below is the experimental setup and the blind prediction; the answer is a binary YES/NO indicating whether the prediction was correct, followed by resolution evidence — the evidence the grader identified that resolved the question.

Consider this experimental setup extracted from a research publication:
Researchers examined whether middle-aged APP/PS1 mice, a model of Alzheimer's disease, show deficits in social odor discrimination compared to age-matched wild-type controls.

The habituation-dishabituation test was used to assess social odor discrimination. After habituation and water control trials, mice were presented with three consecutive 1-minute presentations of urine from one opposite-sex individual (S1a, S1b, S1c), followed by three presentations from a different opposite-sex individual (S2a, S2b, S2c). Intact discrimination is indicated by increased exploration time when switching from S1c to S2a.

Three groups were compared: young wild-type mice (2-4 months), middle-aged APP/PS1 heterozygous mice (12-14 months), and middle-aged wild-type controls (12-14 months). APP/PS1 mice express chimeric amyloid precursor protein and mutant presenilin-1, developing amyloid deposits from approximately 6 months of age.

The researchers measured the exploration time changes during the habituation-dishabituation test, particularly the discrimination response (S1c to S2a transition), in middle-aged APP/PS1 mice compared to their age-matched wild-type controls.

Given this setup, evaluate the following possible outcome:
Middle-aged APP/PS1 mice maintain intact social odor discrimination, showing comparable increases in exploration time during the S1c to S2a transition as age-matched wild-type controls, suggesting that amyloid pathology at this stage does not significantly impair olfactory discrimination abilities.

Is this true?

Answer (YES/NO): NO